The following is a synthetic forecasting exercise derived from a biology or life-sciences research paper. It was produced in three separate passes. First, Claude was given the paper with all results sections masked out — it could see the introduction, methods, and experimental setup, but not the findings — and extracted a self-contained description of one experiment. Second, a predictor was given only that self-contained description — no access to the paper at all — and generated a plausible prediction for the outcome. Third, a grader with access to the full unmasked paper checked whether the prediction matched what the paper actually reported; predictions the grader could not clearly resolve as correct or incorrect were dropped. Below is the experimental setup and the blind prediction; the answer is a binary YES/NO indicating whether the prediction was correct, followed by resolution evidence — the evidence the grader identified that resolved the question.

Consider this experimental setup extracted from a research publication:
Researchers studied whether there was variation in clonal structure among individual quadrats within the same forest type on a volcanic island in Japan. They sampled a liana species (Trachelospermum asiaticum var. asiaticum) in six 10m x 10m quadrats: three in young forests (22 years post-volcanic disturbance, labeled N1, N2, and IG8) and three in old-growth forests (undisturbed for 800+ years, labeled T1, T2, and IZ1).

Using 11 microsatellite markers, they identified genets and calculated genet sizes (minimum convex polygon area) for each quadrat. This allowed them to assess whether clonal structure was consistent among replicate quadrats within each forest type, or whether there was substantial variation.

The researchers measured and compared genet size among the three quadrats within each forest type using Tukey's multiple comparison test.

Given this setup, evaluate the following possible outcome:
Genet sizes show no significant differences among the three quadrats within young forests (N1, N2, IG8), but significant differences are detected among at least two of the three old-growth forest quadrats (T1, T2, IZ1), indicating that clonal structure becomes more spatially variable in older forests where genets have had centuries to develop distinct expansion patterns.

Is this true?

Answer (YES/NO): NO